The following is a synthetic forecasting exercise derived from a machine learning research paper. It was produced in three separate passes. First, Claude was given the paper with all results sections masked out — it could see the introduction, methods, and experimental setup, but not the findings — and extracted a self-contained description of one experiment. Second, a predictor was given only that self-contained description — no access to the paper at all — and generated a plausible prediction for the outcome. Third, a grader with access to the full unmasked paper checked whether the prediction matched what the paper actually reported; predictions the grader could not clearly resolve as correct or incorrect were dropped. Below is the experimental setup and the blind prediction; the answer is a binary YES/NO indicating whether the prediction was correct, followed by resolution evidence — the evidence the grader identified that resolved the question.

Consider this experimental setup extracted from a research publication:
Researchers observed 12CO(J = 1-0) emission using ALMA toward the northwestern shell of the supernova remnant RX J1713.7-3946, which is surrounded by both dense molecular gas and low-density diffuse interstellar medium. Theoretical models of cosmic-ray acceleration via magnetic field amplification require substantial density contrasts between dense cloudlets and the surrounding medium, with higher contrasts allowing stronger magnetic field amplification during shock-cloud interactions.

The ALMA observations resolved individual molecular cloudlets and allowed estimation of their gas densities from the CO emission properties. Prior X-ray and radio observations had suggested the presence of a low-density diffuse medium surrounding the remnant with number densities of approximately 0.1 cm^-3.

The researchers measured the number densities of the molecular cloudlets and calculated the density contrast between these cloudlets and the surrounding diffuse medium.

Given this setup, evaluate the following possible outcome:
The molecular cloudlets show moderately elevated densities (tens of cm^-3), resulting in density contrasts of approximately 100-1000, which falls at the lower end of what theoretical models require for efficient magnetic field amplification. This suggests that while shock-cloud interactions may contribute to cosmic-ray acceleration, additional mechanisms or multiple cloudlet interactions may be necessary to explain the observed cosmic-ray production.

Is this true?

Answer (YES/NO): NO